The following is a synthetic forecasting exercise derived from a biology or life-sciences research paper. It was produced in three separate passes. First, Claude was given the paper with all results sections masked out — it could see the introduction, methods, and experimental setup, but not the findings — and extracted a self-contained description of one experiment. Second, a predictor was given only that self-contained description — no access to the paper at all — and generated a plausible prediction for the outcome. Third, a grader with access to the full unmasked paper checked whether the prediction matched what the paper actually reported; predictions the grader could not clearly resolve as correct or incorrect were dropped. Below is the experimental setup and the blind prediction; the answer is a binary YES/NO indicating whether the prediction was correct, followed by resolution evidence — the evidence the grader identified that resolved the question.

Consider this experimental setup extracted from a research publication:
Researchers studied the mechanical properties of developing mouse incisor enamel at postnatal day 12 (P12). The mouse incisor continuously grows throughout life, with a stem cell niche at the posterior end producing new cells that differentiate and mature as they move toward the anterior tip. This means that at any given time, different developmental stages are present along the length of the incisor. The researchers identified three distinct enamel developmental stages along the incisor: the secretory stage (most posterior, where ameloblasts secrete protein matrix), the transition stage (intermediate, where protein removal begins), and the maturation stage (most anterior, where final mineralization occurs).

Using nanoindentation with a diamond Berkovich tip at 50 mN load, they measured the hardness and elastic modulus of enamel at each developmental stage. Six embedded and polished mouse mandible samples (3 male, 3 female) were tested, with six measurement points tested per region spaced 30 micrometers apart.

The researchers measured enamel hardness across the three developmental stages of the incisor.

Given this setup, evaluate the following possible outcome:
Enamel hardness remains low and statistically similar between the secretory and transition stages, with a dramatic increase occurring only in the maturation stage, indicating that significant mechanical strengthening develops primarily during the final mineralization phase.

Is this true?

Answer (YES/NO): YES